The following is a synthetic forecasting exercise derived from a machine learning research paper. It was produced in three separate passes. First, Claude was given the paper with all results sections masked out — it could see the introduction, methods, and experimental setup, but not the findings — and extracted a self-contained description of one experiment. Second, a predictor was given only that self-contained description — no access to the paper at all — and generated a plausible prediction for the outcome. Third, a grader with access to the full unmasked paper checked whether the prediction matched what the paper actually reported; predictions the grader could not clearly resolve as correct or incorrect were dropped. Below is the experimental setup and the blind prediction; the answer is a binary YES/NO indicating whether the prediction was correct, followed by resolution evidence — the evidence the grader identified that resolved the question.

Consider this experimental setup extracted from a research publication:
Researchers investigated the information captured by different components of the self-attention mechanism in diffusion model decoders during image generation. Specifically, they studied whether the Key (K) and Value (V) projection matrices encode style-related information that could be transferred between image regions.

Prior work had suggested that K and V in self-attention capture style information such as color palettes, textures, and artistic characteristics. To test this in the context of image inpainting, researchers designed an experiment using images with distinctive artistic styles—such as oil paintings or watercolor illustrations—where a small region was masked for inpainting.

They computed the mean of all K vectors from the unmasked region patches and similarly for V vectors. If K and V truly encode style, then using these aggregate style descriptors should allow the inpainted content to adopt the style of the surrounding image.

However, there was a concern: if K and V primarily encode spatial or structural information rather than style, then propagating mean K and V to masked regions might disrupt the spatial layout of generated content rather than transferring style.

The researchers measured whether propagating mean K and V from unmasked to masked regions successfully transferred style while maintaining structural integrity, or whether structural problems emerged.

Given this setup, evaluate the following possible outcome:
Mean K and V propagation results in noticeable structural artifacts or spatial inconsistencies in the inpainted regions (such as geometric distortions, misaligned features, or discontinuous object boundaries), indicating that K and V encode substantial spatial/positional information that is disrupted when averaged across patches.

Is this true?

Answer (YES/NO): YES